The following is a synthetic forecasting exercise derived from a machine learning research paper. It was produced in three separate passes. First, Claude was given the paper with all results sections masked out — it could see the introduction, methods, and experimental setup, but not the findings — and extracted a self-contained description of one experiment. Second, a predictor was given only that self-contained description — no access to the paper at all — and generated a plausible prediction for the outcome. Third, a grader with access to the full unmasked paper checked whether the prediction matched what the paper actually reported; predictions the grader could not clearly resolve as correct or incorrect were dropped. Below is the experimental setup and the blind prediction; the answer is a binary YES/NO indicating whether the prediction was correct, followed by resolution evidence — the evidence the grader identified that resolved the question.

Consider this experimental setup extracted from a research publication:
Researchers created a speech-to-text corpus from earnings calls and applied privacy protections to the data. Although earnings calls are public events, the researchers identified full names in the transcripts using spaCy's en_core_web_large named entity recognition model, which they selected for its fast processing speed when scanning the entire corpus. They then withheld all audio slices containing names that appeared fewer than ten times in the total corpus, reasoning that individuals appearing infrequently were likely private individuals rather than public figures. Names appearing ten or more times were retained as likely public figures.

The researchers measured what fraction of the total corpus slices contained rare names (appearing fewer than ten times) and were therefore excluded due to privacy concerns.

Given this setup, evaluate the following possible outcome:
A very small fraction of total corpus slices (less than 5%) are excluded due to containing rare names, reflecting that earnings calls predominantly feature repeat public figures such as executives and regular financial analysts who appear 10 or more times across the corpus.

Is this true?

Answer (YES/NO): NO